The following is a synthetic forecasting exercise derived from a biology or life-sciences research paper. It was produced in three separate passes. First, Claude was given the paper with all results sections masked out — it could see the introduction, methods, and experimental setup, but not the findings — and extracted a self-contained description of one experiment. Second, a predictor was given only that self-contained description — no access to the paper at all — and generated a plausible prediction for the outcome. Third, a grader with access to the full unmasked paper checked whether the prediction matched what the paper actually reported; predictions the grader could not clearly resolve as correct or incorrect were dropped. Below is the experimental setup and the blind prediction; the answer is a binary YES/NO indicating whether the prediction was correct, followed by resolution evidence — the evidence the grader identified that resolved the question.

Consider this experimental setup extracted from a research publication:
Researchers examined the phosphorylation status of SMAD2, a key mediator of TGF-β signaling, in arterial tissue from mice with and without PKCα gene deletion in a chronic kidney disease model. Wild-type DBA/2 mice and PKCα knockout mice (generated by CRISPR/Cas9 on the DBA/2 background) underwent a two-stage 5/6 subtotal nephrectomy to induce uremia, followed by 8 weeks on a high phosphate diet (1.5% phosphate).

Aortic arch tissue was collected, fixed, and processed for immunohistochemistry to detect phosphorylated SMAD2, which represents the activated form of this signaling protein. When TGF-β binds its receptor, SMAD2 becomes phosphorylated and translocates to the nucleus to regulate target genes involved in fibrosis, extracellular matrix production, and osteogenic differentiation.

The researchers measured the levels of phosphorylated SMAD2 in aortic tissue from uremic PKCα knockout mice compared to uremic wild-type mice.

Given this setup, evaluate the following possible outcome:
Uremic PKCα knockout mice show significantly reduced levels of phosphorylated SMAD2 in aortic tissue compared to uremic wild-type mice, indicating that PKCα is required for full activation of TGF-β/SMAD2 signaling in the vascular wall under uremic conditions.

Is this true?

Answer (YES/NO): NO